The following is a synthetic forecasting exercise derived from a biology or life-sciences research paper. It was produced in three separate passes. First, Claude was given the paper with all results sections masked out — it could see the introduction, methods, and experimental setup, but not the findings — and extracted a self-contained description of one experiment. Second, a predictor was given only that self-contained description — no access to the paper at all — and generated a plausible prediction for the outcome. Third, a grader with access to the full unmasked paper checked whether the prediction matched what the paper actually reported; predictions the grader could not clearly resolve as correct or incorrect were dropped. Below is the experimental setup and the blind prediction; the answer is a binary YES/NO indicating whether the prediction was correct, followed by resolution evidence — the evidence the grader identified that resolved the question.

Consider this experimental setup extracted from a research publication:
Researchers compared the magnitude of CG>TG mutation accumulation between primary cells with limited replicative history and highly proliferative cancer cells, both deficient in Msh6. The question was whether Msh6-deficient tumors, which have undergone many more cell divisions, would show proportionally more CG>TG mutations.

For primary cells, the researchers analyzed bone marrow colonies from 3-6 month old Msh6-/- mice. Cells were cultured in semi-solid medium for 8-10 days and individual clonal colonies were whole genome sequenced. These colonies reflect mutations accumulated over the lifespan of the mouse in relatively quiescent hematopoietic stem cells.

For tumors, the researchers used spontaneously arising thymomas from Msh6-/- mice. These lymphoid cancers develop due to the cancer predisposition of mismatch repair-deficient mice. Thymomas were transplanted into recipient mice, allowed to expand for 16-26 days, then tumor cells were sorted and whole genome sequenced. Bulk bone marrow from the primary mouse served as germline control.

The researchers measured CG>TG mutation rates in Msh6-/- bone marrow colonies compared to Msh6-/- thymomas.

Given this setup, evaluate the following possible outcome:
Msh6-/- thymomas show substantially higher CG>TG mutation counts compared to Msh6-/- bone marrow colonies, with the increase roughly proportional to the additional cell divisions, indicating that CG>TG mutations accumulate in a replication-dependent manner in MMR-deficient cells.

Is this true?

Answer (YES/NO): NO